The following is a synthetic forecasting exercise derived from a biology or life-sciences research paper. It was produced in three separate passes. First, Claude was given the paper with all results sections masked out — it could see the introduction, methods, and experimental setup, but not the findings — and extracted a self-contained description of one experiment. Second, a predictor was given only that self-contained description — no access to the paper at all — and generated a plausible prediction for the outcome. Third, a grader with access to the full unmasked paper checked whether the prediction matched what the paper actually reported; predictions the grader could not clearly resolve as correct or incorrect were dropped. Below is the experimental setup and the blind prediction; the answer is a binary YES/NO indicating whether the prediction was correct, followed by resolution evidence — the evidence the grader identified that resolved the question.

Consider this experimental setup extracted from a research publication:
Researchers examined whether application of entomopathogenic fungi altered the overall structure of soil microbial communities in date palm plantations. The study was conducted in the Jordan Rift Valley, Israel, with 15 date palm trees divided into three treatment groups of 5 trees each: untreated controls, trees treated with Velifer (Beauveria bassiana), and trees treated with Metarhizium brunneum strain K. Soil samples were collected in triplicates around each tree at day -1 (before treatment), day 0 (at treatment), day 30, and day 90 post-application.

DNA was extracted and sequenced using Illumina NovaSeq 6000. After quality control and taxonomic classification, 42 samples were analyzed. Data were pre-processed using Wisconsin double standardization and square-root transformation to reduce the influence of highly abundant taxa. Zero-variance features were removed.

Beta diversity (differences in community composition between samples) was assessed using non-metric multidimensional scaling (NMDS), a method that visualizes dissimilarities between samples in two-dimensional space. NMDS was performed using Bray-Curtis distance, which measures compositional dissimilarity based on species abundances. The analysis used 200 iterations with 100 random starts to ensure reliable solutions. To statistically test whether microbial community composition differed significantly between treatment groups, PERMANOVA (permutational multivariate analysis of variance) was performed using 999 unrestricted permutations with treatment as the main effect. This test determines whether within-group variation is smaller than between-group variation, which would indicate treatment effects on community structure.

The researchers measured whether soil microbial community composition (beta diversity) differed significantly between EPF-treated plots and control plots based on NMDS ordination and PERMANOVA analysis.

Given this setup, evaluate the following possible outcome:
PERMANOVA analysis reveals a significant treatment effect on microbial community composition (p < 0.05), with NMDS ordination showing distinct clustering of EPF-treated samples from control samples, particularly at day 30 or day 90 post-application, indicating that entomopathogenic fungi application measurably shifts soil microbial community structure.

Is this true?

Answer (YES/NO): YES